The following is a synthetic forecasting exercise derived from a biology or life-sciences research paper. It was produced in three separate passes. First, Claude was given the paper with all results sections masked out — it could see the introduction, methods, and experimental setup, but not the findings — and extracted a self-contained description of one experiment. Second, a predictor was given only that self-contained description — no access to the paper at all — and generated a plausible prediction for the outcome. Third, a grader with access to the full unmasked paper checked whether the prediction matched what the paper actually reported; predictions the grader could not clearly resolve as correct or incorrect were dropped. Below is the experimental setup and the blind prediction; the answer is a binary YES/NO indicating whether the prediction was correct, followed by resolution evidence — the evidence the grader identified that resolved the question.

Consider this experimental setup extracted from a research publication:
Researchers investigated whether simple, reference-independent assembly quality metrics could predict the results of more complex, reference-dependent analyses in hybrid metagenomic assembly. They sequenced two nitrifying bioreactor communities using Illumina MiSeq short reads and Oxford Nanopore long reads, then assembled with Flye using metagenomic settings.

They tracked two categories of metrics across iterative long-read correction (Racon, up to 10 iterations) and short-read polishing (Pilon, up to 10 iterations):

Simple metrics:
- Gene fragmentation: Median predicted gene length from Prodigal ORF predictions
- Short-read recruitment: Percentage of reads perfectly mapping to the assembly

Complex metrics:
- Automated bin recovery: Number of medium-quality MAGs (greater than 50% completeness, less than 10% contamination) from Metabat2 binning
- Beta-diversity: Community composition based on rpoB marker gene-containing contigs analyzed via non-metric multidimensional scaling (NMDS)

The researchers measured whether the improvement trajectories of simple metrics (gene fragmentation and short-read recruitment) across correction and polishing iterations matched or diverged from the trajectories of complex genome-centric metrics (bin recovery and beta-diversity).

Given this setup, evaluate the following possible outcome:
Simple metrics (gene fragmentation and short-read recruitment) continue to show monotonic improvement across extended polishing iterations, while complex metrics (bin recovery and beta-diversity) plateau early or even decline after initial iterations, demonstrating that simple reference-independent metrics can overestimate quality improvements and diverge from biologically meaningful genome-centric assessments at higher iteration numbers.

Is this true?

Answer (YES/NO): NO